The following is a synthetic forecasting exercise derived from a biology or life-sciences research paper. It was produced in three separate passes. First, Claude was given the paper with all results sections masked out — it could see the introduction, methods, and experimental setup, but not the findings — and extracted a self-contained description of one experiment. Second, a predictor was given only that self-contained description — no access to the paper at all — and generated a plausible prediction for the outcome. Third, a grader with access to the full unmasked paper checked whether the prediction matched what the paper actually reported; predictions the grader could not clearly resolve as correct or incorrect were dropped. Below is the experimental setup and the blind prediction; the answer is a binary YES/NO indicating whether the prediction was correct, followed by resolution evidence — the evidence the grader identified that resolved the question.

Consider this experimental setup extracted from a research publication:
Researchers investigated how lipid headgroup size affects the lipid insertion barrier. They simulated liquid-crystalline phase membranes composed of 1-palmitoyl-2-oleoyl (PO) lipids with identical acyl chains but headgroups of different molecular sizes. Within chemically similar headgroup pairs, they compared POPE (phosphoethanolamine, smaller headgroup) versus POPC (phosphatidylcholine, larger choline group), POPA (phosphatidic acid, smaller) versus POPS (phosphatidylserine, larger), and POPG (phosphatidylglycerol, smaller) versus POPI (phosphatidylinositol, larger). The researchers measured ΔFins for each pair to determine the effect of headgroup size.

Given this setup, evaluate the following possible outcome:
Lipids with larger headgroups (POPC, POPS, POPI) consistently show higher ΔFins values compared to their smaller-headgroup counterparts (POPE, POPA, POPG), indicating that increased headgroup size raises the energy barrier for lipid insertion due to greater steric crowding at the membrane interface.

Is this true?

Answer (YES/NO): YES